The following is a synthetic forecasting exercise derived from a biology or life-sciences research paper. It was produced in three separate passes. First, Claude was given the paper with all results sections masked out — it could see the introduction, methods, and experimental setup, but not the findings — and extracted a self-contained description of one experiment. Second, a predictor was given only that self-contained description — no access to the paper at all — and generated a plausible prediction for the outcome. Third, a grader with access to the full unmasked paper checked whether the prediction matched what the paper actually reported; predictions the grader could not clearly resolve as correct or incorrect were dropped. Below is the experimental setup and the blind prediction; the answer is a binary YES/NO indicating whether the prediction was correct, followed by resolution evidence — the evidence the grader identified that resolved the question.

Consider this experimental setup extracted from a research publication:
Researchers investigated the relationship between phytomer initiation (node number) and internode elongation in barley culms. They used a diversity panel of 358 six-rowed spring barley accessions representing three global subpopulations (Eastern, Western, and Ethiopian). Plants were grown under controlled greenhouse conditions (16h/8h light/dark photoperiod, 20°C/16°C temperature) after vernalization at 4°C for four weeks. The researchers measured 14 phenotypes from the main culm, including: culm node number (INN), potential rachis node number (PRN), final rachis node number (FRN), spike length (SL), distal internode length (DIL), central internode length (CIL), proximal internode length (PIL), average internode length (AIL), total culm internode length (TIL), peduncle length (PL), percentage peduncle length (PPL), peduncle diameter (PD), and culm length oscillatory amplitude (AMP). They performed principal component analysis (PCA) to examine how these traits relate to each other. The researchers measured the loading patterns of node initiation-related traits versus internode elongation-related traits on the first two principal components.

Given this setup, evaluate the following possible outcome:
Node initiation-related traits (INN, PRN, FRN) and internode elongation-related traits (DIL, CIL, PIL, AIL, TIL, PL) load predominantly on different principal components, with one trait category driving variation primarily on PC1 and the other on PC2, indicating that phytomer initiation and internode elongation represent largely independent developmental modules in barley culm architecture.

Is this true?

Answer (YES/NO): NO